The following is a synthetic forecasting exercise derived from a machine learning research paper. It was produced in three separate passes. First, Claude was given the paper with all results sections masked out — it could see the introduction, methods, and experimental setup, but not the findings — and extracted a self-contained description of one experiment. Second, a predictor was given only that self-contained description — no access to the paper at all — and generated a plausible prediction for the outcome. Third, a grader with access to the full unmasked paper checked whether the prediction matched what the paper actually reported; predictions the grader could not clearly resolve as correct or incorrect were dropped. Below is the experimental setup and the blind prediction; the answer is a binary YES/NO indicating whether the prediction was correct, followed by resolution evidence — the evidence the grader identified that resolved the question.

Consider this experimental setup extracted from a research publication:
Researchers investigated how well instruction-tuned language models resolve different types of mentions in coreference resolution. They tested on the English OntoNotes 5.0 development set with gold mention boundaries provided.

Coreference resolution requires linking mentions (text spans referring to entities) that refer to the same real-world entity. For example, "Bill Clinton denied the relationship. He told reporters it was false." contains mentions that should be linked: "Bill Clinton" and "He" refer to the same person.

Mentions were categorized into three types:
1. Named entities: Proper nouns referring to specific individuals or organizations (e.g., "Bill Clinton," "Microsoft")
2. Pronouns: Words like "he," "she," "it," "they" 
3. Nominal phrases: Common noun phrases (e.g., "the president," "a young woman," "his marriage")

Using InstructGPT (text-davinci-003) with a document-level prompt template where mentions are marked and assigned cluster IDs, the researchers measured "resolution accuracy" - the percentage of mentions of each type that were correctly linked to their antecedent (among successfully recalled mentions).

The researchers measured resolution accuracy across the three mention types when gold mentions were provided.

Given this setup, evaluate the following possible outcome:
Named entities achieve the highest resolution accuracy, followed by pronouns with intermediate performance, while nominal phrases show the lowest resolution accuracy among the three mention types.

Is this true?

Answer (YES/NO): NO